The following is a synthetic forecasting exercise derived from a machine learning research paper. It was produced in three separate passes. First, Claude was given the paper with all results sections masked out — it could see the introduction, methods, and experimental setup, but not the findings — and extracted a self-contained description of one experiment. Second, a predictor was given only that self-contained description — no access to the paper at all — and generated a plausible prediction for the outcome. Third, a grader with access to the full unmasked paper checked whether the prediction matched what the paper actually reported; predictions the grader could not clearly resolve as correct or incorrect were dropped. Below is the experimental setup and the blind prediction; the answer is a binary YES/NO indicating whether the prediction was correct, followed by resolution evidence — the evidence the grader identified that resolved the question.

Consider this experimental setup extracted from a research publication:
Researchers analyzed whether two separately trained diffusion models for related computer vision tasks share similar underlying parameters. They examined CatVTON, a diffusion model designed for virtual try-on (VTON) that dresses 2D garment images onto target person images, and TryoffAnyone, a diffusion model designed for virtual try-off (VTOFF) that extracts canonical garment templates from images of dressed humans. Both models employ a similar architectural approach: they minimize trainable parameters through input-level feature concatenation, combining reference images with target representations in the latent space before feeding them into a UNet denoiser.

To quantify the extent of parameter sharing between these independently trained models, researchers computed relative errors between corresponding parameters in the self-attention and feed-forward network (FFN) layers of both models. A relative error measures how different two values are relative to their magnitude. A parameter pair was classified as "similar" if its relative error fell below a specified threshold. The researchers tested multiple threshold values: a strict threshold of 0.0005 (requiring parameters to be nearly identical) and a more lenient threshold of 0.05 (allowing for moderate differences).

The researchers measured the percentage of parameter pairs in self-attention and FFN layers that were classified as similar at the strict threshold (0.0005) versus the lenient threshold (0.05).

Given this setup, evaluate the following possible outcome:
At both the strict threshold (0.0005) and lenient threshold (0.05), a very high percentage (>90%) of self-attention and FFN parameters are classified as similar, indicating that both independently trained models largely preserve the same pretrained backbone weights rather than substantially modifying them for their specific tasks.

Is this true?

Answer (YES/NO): NO